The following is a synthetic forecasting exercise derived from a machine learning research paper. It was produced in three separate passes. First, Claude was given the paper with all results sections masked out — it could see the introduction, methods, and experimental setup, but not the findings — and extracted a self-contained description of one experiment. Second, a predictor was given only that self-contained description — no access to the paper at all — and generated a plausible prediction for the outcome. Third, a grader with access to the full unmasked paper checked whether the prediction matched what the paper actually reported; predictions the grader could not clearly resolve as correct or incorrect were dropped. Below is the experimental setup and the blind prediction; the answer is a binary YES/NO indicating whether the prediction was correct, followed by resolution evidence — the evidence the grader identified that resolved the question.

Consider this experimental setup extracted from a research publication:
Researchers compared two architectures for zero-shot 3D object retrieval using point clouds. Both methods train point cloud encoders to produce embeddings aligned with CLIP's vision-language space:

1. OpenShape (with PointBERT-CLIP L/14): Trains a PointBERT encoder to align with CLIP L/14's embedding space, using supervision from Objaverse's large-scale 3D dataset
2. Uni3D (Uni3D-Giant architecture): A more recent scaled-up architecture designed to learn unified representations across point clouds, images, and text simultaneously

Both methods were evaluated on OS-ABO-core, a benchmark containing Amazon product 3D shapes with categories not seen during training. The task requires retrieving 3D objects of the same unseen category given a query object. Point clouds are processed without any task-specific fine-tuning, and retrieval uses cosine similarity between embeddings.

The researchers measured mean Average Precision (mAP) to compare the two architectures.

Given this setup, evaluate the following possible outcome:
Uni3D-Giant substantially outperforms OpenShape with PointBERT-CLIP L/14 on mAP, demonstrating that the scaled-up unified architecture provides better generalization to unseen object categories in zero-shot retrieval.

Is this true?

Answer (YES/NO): YES